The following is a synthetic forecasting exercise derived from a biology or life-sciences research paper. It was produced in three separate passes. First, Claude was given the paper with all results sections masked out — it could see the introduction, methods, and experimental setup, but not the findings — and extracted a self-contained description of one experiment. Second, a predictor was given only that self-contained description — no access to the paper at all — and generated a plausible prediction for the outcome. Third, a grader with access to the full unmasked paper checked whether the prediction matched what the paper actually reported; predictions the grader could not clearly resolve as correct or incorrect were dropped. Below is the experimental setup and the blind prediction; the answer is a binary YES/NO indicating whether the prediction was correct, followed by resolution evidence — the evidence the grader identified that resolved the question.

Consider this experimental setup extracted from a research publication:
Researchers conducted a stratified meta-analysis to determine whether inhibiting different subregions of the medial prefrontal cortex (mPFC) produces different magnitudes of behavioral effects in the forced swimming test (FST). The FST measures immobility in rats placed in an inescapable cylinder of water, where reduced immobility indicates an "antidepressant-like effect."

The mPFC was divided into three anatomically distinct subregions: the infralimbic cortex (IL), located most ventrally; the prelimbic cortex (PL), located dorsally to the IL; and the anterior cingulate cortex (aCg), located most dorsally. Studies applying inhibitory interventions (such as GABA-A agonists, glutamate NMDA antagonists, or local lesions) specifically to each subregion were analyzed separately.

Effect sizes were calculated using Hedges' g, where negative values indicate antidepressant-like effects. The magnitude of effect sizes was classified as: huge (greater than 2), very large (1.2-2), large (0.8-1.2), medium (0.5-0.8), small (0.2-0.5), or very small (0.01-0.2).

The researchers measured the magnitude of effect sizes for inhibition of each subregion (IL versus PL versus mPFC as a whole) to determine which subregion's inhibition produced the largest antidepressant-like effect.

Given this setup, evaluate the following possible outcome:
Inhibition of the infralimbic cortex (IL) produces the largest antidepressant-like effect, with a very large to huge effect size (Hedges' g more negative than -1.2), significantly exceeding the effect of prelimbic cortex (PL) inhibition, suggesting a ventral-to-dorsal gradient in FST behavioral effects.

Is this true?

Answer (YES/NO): YES